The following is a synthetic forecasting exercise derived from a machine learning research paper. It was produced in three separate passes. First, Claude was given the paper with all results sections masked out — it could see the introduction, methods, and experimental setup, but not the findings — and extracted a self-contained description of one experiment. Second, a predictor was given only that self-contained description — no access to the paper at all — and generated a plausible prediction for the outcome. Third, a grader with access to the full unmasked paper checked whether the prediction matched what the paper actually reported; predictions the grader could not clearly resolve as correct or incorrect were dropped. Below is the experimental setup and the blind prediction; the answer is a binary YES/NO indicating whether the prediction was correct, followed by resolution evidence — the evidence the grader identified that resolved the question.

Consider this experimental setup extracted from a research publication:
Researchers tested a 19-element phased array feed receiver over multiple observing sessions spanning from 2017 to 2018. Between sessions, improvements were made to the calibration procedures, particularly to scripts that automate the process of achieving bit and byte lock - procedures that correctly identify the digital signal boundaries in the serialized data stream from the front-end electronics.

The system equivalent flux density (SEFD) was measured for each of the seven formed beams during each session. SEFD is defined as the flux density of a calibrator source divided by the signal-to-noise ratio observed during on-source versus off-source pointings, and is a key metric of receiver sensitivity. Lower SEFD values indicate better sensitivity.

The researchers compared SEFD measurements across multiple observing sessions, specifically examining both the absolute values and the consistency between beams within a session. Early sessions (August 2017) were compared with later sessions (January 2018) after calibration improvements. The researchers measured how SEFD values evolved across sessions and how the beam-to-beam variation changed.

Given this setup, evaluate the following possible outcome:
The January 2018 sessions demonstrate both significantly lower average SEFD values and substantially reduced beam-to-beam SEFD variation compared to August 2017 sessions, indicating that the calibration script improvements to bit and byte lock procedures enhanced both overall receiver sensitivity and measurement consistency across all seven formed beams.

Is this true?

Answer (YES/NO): YES